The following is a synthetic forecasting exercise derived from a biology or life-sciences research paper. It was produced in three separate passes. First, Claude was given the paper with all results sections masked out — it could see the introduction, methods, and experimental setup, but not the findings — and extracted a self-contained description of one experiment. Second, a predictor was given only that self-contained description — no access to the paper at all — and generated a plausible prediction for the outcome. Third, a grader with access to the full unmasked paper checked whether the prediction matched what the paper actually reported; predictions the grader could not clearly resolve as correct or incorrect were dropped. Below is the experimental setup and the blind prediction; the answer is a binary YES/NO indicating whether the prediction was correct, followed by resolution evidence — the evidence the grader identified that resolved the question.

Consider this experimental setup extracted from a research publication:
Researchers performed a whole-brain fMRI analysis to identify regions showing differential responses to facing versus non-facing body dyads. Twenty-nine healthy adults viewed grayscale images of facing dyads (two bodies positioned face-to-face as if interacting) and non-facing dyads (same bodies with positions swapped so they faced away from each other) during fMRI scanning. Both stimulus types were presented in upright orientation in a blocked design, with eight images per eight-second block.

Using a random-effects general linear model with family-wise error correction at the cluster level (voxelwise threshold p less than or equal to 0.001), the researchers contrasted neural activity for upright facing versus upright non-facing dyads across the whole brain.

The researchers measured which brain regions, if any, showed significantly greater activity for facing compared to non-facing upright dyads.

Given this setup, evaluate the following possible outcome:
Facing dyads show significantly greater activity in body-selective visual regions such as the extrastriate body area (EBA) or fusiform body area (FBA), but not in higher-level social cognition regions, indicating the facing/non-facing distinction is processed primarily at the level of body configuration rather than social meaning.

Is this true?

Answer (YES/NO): YES